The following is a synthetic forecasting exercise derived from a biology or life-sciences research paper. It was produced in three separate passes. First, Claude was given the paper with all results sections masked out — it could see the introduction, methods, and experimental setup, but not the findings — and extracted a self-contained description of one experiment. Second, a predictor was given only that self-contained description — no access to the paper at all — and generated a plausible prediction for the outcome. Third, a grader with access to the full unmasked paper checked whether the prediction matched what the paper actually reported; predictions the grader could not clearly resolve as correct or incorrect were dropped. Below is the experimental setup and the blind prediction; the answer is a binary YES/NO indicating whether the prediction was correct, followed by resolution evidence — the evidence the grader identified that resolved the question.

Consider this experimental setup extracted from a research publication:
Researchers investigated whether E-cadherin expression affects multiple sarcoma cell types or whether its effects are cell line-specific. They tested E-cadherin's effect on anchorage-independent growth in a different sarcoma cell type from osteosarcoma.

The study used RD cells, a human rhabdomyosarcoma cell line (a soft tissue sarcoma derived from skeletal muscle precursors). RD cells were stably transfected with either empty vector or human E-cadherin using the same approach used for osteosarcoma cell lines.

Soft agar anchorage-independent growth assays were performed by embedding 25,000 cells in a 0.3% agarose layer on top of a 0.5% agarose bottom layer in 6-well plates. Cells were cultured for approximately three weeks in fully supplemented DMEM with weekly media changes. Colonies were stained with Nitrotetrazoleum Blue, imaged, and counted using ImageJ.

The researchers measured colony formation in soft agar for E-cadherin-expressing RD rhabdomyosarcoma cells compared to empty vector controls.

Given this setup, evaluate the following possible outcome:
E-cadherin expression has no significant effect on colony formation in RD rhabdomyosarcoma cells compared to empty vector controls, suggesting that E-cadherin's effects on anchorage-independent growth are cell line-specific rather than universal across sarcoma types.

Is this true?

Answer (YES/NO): NO